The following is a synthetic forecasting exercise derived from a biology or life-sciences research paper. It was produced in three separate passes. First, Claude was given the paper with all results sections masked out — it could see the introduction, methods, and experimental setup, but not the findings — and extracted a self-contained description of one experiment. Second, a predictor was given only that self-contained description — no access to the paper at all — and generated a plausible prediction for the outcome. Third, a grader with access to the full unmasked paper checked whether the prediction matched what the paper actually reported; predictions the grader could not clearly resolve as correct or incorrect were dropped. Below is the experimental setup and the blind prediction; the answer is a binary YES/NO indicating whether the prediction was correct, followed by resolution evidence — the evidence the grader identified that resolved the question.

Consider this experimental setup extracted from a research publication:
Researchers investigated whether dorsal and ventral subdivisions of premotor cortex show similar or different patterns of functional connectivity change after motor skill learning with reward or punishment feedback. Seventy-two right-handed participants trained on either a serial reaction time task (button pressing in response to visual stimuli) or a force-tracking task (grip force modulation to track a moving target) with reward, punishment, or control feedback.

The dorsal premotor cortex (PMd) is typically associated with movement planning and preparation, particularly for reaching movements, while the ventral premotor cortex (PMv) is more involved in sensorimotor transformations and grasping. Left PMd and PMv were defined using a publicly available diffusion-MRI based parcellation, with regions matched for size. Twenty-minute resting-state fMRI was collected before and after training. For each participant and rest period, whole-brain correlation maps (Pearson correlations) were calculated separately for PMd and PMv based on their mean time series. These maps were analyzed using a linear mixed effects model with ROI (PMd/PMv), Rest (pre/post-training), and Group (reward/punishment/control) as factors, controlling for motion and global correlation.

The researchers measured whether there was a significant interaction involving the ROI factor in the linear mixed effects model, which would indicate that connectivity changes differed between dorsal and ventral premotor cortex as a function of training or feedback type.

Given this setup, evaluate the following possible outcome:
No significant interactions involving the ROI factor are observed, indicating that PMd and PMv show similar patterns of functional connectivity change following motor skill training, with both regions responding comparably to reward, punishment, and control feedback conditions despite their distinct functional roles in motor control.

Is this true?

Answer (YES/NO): YES